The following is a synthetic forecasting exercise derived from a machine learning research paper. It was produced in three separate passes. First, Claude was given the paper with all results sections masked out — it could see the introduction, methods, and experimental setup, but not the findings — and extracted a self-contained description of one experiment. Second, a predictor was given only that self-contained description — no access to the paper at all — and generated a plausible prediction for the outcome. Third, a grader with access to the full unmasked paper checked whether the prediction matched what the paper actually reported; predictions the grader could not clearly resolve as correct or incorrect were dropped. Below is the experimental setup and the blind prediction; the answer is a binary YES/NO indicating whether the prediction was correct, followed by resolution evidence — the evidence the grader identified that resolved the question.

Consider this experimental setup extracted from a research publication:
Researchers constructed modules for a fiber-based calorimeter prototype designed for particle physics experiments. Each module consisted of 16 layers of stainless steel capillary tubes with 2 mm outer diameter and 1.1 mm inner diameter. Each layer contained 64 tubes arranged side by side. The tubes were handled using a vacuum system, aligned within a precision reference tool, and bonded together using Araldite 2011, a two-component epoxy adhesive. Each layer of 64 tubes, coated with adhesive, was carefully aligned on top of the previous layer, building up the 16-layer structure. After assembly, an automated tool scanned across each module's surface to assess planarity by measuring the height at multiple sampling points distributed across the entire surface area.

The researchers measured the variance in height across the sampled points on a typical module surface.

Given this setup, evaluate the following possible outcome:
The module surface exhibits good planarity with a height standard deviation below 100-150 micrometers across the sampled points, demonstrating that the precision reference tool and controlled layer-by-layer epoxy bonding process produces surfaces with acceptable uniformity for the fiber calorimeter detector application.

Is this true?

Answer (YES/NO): YES